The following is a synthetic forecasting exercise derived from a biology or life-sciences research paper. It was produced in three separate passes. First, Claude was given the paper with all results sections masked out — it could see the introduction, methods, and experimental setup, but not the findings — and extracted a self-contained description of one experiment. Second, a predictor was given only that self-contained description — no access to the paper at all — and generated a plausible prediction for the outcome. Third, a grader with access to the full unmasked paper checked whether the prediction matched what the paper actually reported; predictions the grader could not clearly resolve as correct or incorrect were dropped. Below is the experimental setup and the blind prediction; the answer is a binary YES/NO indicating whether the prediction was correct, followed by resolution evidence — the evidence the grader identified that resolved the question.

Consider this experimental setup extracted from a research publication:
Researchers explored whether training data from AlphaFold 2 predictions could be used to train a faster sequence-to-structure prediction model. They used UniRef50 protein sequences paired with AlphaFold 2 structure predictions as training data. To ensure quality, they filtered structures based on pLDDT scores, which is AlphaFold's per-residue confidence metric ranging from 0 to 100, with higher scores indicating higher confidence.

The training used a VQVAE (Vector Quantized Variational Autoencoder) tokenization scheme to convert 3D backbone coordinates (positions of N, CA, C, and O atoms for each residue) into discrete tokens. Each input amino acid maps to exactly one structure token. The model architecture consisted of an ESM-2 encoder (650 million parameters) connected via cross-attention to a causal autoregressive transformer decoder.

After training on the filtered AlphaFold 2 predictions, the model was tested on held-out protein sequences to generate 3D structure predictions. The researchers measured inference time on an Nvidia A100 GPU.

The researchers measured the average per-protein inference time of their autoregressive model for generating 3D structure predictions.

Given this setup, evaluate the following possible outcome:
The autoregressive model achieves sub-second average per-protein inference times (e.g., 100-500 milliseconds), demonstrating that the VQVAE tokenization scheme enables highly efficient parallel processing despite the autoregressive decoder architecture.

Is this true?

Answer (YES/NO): NO